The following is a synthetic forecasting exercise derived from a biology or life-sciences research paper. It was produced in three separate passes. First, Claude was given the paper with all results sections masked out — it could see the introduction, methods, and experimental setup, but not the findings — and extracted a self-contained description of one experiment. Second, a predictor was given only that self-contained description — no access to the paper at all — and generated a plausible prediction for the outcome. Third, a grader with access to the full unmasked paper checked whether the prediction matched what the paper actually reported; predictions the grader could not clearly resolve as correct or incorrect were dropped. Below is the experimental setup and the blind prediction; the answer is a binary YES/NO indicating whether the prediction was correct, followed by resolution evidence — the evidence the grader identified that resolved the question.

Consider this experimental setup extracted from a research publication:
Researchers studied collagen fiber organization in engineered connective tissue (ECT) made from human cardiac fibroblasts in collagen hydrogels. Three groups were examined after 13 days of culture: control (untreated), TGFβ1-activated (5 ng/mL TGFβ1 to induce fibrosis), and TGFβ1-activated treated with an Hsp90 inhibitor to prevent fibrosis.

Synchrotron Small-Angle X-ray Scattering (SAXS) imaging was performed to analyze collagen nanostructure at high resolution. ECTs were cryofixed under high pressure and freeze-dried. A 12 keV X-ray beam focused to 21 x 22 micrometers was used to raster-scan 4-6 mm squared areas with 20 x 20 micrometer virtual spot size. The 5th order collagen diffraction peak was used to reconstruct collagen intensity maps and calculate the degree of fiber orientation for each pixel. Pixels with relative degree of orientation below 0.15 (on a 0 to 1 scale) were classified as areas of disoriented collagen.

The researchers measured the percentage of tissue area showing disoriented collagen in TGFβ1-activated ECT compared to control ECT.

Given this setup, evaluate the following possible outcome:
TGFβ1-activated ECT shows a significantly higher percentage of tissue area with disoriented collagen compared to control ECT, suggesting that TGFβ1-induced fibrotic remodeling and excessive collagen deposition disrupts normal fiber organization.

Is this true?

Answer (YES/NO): NO